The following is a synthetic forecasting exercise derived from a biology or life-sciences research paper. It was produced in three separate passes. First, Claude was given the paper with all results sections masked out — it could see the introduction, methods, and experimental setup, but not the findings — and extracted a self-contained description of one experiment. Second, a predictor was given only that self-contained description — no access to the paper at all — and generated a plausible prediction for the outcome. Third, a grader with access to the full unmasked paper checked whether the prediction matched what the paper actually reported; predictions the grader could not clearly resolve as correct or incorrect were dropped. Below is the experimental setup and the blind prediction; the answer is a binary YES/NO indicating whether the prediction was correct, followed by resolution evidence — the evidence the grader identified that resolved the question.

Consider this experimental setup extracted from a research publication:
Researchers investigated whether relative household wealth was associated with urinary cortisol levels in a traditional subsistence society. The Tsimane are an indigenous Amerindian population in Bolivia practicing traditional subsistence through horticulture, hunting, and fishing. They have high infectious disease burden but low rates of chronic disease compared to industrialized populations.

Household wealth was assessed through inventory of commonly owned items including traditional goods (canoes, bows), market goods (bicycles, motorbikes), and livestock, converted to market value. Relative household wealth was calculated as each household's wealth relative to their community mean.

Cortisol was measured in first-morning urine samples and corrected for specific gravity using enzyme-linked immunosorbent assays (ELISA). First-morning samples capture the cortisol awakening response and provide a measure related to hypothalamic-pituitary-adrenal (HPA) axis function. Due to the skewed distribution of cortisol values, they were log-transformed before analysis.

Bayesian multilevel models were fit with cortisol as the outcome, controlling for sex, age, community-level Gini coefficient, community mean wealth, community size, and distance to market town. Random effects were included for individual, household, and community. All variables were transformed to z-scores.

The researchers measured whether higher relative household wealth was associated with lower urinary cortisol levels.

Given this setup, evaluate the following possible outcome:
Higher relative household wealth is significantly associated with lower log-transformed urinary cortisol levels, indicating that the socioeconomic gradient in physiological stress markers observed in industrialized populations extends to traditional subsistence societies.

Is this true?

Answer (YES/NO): NO